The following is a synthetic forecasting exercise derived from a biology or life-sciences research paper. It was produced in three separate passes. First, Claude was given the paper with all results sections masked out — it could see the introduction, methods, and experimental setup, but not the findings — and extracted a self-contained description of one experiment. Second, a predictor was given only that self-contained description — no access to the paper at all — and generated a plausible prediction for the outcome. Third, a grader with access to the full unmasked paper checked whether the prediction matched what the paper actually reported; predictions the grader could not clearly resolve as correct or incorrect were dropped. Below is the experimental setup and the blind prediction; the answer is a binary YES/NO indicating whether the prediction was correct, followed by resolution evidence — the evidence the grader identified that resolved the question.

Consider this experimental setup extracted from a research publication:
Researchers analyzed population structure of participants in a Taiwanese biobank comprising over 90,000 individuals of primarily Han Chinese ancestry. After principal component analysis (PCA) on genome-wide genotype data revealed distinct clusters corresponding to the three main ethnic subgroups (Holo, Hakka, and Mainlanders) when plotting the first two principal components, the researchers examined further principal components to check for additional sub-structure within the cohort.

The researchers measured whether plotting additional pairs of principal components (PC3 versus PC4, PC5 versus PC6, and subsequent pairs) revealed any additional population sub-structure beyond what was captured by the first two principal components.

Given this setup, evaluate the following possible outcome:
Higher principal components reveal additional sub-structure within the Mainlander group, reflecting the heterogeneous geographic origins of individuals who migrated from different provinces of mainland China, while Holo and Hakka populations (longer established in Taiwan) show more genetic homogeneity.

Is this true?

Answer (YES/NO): NO